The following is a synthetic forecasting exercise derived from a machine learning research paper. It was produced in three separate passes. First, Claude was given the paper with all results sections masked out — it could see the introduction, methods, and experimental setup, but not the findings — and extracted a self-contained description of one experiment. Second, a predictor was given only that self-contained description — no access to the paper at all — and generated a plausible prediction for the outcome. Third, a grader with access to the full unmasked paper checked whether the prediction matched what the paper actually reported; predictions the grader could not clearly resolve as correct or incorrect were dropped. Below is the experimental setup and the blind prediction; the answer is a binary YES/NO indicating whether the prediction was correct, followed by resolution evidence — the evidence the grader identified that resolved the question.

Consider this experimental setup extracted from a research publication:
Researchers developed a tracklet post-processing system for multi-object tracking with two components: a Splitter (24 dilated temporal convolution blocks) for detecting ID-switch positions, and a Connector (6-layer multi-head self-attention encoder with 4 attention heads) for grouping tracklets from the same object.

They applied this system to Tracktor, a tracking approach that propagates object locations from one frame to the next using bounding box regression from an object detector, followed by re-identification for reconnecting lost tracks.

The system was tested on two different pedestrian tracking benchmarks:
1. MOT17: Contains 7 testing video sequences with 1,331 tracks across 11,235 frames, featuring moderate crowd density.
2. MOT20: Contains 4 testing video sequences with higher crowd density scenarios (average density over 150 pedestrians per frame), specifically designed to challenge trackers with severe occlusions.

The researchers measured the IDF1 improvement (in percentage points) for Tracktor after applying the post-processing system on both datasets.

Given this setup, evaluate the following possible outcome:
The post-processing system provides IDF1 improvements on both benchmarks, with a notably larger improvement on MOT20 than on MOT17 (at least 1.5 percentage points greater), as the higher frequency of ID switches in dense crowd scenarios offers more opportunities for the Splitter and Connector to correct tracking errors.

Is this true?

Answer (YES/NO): NO